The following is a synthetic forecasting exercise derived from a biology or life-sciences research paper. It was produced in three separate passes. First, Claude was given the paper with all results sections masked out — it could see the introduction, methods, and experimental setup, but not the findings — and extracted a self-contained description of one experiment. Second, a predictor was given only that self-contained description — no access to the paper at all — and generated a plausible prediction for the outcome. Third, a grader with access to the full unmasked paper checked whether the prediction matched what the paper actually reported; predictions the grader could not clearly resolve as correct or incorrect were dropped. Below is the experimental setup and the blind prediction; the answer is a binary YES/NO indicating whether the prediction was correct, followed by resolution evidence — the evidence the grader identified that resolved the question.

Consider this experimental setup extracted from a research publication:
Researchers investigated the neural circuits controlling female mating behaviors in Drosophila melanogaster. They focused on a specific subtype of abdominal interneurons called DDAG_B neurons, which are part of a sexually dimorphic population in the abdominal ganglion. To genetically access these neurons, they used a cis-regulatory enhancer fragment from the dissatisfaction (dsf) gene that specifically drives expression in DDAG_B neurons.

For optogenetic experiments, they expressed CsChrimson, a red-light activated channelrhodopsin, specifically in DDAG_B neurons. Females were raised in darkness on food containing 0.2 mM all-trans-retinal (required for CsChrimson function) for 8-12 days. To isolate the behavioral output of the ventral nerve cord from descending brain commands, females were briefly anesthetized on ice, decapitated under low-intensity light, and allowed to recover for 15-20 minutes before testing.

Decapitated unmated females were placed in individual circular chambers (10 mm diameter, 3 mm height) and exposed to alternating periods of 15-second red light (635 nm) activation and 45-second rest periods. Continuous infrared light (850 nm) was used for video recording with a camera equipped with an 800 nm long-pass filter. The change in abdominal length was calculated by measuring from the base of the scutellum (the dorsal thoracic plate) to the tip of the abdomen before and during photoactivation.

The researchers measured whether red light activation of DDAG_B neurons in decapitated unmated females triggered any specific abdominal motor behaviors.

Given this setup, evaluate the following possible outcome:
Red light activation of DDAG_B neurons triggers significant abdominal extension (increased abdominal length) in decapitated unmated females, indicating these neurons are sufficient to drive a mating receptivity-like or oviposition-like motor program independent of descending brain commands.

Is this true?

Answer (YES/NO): YES